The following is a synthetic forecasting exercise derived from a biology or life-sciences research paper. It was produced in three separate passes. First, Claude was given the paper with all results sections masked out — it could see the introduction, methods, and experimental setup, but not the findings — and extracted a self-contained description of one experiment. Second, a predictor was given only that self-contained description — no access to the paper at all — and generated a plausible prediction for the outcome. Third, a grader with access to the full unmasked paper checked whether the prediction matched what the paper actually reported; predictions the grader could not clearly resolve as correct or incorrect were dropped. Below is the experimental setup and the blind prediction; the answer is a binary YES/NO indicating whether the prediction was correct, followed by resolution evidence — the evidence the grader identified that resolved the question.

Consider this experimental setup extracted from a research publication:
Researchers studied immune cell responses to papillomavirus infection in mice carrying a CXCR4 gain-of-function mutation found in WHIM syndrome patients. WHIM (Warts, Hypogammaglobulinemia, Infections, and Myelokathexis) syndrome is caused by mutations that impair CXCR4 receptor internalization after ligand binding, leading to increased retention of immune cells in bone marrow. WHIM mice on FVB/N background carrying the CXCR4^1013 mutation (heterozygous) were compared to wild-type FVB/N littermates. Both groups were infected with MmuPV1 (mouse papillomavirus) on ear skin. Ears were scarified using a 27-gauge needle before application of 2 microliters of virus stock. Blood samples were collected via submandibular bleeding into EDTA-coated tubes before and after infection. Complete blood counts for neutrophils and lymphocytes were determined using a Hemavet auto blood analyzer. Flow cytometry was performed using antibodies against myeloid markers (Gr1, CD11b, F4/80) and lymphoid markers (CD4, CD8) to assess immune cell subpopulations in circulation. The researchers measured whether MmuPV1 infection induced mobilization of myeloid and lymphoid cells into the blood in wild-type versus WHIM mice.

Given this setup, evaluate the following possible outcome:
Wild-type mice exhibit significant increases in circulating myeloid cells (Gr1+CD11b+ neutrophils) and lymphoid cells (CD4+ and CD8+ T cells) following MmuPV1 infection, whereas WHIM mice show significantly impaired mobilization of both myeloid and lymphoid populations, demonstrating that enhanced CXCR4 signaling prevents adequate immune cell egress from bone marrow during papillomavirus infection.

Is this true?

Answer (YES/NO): YES